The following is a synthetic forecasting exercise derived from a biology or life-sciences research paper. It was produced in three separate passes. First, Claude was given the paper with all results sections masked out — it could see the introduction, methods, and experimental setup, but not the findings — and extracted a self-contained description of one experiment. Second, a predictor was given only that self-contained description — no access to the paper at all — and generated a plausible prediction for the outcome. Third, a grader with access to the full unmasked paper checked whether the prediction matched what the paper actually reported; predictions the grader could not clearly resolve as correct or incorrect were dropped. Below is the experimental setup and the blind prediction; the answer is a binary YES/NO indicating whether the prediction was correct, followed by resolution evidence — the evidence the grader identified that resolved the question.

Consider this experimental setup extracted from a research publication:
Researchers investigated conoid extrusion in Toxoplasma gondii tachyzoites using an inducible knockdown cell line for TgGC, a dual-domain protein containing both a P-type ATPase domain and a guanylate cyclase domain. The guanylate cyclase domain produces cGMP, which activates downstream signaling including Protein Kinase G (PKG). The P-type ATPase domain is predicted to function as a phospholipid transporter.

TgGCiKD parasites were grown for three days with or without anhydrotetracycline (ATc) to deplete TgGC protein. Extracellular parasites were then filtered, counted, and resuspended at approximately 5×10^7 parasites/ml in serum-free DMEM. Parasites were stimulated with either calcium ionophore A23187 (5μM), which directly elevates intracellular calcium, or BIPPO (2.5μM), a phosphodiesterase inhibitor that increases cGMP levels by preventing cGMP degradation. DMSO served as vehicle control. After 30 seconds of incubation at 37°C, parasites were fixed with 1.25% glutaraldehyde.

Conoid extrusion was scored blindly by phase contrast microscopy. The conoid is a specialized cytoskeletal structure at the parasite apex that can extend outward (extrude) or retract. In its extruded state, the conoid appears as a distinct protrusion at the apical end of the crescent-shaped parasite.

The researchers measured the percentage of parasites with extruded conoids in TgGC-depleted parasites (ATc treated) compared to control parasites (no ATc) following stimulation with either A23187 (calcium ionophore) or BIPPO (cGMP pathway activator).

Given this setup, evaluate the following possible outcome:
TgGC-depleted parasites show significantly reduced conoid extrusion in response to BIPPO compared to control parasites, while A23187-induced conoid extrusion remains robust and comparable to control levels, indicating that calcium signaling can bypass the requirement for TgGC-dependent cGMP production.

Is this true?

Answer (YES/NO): NO